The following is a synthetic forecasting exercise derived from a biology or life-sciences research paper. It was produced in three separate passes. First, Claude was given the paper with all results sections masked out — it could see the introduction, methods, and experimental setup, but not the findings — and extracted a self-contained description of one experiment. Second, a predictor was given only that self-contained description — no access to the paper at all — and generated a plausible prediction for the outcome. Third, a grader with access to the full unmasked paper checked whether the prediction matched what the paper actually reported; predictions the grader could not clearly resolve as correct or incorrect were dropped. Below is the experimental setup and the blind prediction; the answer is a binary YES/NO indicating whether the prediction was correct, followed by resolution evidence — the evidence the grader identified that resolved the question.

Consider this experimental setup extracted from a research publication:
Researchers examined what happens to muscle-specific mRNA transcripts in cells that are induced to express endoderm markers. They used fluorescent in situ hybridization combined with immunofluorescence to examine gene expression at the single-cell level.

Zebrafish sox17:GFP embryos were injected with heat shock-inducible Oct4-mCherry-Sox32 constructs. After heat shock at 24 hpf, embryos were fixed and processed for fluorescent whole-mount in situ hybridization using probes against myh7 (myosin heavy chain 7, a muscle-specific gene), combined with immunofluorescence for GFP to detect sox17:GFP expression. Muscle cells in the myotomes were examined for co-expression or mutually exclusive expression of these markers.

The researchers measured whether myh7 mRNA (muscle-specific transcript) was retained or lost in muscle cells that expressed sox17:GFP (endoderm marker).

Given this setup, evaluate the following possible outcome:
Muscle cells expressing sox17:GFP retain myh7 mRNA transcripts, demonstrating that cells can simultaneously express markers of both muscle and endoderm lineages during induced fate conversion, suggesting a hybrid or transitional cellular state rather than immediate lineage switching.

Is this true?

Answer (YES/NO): NO